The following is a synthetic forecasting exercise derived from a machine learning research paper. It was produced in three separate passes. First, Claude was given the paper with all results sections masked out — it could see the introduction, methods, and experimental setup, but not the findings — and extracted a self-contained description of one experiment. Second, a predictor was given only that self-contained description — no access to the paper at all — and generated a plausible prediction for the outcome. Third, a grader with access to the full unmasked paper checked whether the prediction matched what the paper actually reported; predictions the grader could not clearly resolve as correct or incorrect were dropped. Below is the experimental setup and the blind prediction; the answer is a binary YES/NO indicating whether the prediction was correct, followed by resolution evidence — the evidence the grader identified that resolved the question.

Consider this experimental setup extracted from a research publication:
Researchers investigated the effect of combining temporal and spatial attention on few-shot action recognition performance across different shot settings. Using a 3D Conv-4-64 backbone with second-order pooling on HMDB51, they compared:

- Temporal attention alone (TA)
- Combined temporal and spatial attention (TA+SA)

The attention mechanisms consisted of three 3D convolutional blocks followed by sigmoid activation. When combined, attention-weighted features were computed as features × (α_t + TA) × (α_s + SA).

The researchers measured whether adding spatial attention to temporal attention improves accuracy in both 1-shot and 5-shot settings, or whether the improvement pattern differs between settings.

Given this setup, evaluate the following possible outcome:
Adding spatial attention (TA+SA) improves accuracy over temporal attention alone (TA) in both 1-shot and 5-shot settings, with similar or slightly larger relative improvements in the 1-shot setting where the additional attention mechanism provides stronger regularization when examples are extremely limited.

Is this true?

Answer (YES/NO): NO